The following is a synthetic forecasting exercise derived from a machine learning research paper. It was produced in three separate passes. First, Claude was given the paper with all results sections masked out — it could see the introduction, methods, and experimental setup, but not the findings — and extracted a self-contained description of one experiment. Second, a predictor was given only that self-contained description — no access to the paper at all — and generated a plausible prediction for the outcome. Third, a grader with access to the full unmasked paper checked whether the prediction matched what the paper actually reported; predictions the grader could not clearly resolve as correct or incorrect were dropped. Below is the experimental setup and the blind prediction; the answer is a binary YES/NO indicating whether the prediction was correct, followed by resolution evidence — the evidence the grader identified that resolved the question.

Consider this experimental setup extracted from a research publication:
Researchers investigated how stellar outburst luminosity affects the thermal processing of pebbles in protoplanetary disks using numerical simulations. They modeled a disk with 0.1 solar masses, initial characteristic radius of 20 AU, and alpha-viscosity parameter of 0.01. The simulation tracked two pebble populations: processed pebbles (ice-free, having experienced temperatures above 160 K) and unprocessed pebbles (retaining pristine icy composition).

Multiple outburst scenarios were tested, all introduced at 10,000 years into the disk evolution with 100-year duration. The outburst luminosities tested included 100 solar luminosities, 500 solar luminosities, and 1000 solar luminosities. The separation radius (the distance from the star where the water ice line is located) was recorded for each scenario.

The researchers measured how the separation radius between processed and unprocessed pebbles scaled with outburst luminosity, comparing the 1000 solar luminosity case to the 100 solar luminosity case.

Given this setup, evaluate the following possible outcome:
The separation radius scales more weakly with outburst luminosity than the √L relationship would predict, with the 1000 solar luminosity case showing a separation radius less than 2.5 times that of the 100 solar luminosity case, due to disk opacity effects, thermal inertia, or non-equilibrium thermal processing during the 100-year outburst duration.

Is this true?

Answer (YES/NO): NO